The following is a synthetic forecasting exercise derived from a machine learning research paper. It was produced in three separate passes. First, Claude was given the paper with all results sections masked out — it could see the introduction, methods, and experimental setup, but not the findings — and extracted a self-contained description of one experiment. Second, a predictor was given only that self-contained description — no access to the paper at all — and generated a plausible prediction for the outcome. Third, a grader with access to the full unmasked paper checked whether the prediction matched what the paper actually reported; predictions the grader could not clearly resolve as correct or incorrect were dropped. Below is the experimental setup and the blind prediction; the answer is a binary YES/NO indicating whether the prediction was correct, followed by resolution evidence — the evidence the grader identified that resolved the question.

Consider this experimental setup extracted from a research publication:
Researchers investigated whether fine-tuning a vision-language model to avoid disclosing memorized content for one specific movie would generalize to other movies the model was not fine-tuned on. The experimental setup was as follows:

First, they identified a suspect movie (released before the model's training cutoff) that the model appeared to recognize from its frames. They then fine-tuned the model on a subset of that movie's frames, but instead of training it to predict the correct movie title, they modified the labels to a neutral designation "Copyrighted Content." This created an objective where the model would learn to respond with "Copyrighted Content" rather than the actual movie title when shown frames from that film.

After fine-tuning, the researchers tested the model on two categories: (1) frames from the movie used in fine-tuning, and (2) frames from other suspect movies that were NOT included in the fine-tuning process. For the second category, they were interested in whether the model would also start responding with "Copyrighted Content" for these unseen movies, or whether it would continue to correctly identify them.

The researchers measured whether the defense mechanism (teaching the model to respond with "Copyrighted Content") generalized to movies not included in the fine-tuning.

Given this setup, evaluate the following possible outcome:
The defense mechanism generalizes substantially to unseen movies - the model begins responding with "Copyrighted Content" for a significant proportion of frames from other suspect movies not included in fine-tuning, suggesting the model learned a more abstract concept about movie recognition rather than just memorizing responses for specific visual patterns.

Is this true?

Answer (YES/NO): YES